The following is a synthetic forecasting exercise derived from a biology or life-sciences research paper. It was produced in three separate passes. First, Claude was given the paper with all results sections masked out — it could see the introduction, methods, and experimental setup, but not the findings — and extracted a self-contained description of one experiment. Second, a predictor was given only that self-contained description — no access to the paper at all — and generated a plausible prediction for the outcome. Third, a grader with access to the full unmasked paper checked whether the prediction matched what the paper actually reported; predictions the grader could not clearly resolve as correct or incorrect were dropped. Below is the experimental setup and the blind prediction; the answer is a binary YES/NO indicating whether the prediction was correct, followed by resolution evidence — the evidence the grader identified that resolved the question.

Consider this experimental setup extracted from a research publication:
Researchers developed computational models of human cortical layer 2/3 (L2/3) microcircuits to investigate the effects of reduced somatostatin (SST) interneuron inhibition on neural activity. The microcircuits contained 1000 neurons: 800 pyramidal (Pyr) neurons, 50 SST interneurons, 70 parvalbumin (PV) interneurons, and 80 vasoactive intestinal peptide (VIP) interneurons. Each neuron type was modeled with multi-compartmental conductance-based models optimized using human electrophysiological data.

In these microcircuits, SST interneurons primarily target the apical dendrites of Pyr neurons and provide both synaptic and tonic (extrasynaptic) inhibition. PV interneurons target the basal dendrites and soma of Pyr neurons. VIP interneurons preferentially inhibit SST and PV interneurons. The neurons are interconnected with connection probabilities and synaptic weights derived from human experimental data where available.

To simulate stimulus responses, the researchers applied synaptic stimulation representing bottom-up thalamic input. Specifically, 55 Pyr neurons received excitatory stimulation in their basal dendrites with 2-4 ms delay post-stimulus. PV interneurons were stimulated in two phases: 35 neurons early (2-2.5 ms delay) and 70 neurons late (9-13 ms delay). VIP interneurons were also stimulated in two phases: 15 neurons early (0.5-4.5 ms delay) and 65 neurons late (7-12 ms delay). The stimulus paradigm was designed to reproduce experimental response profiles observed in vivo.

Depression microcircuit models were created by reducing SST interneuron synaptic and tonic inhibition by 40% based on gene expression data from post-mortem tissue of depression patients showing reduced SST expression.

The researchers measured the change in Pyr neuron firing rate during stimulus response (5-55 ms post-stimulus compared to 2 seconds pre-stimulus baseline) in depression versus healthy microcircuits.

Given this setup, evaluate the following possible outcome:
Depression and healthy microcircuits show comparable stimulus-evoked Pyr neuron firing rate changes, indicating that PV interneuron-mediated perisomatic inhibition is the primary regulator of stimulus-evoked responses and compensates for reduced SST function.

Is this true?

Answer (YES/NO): YES